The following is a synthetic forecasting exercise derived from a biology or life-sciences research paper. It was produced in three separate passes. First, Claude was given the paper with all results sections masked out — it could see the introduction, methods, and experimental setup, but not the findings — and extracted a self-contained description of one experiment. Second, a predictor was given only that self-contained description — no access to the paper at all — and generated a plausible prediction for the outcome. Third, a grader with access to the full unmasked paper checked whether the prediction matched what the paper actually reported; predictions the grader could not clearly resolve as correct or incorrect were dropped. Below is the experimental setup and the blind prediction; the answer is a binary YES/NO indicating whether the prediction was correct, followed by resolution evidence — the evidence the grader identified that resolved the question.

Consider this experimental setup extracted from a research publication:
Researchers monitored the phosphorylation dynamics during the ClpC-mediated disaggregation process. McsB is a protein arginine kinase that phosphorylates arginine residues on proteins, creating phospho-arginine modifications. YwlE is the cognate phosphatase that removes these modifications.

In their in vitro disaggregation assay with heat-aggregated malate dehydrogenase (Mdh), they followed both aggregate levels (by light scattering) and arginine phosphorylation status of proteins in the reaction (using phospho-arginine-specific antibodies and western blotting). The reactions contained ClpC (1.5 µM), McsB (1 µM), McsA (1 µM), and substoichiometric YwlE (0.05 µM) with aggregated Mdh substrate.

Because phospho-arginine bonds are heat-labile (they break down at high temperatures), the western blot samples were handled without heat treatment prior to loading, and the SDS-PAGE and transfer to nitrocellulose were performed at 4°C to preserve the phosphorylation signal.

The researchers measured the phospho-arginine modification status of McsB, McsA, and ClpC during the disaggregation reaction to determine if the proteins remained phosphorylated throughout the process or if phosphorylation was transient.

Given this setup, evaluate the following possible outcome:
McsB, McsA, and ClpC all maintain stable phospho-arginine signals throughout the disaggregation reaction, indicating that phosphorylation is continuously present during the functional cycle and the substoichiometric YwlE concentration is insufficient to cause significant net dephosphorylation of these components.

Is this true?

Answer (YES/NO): NO